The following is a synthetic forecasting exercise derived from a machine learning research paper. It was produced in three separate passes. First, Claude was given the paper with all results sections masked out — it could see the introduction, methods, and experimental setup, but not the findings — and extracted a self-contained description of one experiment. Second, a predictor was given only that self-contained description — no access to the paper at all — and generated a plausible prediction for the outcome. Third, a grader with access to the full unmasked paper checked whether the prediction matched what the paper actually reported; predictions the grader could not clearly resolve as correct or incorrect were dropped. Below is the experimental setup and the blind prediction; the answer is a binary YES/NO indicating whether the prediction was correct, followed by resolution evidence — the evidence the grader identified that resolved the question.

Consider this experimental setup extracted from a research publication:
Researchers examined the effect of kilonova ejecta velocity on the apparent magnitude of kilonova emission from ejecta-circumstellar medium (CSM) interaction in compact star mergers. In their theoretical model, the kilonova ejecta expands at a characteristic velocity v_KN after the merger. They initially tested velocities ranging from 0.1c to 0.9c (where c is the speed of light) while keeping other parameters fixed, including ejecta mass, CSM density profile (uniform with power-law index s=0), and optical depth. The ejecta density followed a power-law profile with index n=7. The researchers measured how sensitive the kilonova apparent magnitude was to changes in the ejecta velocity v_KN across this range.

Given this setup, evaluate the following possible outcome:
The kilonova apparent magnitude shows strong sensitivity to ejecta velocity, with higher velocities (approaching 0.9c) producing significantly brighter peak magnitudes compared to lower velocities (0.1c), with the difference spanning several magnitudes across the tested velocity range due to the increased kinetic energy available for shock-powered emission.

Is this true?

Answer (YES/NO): NO